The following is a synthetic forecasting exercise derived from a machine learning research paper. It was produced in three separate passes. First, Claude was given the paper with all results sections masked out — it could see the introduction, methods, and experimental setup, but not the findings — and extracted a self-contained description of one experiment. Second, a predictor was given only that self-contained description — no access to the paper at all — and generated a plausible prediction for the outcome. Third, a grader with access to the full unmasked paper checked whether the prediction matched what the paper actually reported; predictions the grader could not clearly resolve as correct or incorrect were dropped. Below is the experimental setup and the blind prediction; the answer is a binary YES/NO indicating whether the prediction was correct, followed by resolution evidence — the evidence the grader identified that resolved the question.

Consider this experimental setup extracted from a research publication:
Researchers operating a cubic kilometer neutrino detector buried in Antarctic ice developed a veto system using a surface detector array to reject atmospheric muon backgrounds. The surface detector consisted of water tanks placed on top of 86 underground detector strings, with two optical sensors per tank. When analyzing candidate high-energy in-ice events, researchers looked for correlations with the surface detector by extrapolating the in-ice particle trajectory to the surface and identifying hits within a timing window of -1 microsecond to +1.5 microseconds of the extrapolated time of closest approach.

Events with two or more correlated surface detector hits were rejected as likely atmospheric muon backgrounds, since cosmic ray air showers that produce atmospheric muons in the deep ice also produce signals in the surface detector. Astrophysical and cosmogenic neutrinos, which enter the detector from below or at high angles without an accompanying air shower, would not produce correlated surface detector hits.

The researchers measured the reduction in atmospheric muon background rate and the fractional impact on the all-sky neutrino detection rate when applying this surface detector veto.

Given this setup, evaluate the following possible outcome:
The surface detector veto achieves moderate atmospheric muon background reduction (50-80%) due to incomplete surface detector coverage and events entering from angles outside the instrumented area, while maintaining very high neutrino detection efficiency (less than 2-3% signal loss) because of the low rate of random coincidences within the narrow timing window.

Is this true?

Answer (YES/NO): NO